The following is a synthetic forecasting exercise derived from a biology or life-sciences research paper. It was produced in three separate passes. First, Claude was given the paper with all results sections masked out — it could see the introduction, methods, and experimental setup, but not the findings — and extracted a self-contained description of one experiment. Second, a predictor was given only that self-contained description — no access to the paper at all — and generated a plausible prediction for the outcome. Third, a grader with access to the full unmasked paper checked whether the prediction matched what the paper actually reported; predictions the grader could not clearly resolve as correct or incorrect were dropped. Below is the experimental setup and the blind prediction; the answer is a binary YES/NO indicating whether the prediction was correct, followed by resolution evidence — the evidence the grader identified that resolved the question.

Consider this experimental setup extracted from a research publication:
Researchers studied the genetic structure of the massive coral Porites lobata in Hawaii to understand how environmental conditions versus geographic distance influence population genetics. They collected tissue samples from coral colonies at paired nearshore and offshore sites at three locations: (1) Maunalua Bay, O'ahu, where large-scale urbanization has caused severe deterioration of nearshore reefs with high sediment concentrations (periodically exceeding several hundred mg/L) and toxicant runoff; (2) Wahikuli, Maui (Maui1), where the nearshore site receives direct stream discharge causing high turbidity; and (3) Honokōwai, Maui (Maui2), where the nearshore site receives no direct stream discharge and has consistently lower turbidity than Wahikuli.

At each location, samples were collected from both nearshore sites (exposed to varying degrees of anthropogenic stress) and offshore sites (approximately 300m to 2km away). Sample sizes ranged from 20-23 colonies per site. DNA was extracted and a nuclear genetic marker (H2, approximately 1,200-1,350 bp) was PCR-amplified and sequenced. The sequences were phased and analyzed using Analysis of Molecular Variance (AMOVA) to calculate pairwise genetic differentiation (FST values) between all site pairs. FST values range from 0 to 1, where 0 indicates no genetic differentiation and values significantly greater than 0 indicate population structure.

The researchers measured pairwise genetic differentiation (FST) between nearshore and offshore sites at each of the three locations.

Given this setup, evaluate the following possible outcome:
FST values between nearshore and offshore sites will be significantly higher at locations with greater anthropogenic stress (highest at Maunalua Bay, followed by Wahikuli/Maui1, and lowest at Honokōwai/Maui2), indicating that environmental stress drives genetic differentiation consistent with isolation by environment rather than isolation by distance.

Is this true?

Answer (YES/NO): YES